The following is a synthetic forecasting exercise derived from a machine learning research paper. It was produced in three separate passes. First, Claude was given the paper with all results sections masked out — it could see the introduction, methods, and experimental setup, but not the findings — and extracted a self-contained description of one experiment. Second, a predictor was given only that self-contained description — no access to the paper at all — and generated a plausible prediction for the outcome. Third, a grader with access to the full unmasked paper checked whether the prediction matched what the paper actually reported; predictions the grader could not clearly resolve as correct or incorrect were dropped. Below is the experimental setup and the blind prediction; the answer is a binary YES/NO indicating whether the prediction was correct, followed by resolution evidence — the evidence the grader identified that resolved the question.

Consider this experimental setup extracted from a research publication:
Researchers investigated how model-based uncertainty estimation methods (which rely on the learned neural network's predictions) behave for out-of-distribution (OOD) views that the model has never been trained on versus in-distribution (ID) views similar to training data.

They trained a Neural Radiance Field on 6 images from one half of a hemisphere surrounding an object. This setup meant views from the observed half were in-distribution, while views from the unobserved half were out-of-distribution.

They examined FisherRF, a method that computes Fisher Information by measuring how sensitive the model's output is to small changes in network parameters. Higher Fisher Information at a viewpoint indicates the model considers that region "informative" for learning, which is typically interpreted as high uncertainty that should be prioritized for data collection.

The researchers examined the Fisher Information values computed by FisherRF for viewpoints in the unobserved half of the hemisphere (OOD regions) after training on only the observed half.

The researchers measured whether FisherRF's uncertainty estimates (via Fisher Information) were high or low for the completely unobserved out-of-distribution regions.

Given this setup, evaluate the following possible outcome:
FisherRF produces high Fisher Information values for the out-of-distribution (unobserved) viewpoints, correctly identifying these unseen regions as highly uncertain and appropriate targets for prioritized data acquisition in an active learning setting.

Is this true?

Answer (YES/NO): NO